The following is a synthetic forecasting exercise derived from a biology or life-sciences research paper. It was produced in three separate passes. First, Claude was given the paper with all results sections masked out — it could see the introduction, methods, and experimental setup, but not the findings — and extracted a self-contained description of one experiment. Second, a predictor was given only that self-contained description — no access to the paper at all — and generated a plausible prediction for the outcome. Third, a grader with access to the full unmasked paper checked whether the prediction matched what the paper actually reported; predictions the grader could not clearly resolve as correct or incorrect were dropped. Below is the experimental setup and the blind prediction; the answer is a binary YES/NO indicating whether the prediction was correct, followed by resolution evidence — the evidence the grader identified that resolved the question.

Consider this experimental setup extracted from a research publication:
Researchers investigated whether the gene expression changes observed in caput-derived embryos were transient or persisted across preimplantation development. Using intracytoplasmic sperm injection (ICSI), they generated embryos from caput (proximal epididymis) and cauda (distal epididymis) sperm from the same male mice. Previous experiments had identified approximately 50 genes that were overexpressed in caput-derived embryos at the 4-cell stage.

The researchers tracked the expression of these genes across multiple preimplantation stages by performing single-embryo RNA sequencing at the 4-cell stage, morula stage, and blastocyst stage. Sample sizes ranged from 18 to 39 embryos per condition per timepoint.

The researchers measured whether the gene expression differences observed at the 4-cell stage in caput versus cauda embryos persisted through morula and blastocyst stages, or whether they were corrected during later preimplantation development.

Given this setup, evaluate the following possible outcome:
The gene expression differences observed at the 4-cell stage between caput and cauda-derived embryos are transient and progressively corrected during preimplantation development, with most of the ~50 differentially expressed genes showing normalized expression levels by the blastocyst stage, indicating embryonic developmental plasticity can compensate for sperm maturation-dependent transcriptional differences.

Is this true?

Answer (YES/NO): NO